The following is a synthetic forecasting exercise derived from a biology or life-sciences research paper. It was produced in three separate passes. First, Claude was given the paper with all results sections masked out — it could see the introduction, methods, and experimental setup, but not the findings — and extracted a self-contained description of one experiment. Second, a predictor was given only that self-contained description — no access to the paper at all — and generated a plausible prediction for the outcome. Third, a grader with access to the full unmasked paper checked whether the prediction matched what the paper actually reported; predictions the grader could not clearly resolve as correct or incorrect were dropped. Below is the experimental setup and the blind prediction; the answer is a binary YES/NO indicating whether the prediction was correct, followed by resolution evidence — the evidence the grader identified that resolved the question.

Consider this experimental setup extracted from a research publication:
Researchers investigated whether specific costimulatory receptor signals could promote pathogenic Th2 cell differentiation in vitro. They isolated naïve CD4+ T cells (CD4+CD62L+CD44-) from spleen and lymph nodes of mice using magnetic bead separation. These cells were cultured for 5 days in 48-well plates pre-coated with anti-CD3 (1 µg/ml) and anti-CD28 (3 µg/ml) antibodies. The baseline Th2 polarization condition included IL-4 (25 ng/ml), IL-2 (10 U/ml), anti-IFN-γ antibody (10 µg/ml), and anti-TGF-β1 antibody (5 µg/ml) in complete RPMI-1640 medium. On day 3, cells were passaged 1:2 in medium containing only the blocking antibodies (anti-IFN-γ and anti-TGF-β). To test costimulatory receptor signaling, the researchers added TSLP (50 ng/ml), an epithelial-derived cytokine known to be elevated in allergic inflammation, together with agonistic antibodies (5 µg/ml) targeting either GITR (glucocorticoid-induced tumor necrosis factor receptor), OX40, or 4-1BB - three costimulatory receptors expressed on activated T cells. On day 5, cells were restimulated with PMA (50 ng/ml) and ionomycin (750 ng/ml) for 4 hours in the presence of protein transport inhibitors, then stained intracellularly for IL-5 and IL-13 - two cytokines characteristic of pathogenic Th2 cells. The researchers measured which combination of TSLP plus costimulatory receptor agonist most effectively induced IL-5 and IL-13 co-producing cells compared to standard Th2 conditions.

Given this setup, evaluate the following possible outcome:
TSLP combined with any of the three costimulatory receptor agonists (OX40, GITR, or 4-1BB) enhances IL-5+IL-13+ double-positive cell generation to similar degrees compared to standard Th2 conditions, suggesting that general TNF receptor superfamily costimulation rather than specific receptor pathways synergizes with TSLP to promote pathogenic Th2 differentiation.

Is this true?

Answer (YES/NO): NO